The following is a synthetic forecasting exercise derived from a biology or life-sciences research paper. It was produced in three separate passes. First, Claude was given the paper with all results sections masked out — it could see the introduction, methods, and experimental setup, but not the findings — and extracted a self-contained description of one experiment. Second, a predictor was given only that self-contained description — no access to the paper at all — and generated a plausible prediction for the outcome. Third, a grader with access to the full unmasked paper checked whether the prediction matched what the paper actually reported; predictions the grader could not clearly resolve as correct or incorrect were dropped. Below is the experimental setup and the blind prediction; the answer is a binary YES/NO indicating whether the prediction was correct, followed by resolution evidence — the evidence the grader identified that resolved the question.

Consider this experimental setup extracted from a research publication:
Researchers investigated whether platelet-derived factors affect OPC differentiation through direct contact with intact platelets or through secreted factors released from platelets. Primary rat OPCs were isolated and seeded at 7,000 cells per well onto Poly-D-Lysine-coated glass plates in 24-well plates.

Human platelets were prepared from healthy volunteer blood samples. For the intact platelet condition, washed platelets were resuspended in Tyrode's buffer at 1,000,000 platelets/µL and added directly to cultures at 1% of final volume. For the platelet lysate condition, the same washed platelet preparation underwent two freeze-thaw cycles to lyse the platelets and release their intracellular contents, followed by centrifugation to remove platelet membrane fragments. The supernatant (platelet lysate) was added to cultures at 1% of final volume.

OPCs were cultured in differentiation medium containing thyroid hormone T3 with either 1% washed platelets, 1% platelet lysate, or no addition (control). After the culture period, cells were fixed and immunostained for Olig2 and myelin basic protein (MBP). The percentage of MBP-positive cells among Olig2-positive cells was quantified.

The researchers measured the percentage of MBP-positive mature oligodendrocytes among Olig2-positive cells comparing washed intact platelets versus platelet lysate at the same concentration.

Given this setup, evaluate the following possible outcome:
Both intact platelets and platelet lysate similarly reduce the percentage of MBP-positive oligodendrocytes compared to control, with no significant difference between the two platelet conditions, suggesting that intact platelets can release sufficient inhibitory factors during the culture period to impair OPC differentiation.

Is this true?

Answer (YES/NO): NO